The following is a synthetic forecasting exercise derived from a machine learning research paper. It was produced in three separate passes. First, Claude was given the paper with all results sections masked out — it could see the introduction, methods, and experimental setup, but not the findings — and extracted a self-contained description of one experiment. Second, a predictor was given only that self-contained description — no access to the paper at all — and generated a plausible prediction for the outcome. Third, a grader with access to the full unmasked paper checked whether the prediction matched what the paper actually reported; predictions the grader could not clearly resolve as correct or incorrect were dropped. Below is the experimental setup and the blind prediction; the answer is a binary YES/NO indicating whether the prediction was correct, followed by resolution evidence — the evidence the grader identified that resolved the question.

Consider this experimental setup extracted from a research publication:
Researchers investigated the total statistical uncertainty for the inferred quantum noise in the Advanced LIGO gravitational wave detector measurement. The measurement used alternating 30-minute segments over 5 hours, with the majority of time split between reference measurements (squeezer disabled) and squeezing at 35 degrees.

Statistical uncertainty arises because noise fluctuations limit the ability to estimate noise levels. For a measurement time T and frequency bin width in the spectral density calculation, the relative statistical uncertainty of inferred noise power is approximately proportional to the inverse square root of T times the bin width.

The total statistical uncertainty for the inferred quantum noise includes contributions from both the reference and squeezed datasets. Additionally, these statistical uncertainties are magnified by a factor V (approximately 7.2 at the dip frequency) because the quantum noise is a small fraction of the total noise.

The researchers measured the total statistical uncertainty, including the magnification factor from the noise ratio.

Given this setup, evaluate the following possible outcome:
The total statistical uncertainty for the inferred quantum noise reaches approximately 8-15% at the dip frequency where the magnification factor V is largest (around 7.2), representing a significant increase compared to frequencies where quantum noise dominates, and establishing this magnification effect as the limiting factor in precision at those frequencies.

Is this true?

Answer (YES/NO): YES